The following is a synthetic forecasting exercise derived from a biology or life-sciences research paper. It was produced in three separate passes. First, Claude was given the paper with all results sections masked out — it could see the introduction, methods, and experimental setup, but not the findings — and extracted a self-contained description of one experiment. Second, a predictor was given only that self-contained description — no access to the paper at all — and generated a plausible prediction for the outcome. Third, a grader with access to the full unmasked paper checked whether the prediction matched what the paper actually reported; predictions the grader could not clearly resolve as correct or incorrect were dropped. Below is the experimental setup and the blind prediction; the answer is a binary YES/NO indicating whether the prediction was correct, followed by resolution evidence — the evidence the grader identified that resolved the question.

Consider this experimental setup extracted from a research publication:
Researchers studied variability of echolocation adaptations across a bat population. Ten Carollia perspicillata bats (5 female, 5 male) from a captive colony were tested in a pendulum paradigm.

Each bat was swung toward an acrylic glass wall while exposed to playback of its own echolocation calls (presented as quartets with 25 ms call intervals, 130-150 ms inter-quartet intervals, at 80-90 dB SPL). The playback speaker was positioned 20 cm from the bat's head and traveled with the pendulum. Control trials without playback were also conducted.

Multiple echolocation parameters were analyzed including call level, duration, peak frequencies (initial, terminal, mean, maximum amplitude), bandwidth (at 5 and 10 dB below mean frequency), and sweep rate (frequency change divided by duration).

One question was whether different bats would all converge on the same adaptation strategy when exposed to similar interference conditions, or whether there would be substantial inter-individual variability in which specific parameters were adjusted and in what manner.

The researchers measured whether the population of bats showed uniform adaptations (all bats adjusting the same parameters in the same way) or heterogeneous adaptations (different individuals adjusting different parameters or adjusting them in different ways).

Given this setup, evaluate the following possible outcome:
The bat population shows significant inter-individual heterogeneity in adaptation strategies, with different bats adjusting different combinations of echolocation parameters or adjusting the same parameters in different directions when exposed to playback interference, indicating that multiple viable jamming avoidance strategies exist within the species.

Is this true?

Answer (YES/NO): YES